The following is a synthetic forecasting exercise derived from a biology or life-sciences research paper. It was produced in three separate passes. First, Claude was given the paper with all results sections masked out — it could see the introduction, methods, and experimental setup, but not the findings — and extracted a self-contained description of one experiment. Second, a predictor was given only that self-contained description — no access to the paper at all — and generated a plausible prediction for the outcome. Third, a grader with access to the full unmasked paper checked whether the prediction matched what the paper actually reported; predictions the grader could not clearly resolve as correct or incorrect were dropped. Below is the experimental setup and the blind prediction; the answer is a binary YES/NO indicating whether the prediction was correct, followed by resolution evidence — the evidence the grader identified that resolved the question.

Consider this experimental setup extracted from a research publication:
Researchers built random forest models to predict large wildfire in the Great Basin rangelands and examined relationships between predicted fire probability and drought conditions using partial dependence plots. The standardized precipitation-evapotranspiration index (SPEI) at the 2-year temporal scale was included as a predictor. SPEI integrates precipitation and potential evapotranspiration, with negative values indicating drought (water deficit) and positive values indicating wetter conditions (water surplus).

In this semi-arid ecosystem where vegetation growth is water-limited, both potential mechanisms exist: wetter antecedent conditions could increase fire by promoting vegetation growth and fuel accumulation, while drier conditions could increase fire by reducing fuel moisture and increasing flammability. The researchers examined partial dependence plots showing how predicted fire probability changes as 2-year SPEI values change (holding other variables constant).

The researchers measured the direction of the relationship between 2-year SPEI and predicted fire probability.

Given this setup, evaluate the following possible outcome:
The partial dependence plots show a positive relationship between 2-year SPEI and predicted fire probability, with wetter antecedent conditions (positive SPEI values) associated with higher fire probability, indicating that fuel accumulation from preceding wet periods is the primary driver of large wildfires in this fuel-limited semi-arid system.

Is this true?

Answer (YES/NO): YES